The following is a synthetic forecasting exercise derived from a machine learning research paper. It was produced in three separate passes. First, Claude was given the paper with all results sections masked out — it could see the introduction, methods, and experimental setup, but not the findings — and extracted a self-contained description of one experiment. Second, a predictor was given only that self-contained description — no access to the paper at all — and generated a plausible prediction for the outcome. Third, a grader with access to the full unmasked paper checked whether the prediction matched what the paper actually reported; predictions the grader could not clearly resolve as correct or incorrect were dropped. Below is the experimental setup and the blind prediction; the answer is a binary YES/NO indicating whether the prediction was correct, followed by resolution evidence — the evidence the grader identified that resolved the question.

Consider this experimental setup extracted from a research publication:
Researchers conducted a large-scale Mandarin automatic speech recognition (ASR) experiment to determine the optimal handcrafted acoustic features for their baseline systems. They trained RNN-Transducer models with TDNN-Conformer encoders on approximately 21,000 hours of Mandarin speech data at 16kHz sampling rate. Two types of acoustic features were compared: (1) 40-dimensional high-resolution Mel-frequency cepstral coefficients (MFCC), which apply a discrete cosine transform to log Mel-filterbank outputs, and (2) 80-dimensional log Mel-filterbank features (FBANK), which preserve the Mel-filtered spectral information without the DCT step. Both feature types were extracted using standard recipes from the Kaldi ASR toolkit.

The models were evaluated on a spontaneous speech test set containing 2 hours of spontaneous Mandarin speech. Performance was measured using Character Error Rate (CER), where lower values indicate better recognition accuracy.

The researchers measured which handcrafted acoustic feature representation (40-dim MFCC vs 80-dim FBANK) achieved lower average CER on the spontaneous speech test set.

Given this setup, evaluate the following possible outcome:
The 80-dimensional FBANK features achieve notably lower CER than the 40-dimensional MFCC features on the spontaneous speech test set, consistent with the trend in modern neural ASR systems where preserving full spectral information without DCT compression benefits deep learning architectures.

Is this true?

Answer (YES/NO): NO